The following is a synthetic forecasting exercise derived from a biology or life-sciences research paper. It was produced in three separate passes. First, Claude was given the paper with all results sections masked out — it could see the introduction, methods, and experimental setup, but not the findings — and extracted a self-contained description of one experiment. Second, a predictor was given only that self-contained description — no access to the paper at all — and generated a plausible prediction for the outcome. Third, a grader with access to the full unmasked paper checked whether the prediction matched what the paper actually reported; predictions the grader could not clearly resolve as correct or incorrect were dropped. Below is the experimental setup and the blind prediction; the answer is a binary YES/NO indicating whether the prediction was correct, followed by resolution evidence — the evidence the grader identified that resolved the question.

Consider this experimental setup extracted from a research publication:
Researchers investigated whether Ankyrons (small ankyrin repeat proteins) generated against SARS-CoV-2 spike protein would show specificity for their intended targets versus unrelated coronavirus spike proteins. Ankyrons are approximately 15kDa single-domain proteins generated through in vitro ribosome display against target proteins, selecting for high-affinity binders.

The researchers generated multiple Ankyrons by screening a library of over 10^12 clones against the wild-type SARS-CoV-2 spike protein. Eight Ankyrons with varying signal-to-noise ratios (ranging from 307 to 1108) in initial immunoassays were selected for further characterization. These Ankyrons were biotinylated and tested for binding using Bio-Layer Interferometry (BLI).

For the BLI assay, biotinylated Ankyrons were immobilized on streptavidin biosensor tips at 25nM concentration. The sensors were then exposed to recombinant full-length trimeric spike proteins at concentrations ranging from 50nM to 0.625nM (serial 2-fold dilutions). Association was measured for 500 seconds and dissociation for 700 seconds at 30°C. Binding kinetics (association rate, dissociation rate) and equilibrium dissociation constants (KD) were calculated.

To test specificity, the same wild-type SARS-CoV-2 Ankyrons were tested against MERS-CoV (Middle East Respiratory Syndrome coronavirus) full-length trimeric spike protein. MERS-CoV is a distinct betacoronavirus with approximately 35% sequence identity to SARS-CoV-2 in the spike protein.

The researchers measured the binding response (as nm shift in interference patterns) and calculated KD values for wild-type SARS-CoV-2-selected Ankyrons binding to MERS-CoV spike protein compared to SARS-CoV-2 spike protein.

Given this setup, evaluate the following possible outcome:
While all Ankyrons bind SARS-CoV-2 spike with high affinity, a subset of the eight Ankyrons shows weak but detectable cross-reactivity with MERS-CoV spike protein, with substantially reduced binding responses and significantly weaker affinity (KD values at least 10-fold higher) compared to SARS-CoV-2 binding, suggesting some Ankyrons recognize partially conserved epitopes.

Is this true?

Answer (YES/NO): NO